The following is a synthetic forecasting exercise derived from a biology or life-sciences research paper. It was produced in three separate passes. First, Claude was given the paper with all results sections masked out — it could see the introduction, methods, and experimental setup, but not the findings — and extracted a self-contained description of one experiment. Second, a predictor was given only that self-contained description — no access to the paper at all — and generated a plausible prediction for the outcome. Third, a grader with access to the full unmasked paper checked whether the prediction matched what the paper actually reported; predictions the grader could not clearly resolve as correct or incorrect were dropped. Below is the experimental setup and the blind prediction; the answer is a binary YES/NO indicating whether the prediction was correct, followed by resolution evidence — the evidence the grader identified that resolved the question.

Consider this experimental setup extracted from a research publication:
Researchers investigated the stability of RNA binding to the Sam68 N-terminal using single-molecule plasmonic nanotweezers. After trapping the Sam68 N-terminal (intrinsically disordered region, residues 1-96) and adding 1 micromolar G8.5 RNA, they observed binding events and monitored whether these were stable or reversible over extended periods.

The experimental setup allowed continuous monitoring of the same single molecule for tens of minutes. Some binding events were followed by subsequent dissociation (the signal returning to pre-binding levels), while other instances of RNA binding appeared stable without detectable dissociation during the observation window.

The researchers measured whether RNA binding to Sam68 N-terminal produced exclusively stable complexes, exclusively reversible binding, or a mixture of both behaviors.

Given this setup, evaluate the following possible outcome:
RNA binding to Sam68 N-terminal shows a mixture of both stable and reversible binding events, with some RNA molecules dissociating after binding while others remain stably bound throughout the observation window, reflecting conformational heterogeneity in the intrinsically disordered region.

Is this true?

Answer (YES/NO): YES